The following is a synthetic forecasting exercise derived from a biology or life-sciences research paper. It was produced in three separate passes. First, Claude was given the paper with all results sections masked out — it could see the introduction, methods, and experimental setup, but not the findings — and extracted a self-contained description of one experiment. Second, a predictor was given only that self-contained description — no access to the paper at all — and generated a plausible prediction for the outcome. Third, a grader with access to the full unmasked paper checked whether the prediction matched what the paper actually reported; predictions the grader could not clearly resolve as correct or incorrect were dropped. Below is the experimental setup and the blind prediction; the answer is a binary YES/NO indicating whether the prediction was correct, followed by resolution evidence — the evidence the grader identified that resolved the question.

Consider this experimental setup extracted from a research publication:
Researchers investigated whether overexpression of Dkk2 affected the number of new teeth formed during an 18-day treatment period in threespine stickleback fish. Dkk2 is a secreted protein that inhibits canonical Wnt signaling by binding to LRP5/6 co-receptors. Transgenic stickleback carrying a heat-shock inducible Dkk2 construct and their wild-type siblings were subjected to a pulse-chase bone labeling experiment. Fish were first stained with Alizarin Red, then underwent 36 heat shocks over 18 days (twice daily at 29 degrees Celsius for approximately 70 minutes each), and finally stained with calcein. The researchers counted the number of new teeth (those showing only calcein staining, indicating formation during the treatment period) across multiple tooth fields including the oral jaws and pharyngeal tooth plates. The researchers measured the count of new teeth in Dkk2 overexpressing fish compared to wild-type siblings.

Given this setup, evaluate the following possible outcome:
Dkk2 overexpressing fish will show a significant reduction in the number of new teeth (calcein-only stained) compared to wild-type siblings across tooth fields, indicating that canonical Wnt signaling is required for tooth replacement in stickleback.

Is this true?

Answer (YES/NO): YES